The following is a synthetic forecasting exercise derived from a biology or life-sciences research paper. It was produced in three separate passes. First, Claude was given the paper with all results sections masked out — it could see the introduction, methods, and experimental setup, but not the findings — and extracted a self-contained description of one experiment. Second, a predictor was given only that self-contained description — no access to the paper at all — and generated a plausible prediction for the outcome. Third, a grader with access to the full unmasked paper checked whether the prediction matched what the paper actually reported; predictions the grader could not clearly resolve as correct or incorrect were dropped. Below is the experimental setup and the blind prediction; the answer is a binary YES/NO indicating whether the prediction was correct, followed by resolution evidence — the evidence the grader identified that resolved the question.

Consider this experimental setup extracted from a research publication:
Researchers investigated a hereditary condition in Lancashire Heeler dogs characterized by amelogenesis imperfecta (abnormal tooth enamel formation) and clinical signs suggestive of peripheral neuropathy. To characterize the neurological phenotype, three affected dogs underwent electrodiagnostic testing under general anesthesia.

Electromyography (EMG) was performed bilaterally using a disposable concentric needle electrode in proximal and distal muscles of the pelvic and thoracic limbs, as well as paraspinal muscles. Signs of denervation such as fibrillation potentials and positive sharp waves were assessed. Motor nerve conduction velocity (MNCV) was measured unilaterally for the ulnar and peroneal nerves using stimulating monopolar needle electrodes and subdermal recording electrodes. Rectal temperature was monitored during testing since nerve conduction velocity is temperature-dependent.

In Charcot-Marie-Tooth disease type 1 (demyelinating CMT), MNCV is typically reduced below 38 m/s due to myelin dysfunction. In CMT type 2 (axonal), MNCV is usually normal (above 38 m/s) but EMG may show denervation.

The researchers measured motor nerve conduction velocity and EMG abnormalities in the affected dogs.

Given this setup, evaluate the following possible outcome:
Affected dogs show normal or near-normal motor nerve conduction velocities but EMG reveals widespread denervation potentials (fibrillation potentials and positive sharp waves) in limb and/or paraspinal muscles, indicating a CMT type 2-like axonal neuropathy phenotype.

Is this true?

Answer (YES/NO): NO